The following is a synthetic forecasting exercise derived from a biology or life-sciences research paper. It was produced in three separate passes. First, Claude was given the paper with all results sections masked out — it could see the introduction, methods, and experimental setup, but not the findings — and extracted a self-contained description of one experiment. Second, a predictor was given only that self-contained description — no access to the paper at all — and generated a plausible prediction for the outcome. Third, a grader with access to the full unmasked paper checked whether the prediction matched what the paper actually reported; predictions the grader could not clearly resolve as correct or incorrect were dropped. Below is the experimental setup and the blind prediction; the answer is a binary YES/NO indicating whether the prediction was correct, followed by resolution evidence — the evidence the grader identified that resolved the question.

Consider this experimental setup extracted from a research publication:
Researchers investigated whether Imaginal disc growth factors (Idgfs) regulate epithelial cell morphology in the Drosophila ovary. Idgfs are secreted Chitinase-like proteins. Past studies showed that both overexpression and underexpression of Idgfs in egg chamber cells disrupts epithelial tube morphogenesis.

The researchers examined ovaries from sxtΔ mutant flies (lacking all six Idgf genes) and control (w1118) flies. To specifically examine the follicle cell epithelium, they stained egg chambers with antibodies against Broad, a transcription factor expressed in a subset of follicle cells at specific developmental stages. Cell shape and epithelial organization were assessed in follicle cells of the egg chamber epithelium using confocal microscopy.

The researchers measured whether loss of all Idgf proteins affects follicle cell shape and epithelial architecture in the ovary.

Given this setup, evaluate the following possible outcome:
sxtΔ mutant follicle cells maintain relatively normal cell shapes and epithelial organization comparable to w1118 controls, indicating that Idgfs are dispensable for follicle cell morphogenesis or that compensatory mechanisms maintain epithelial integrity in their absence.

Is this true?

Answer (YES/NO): NO